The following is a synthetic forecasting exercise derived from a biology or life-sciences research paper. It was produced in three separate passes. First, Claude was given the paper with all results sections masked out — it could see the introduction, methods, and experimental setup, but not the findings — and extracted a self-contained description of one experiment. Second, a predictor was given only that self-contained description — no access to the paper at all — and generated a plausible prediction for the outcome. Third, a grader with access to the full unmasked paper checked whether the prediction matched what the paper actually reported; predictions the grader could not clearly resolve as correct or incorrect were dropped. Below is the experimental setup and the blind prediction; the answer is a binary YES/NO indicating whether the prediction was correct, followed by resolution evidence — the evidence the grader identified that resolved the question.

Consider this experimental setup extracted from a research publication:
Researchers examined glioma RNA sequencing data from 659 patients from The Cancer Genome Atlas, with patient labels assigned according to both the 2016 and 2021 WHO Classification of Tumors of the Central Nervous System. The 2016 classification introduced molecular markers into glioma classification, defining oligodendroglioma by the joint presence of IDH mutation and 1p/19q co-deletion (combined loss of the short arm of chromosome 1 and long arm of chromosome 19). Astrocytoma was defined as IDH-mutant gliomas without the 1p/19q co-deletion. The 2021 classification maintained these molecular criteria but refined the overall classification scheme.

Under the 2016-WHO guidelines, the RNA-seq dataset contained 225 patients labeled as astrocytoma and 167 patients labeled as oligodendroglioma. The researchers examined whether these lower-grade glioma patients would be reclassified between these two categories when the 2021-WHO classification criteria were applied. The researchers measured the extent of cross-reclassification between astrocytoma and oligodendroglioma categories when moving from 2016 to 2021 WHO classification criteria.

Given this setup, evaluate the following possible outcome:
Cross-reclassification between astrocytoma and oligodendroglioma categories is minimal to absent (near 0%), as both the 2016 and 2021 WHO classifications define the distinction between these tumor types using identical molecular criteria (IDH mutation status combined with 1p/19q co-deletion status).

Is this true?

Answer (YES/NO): NO